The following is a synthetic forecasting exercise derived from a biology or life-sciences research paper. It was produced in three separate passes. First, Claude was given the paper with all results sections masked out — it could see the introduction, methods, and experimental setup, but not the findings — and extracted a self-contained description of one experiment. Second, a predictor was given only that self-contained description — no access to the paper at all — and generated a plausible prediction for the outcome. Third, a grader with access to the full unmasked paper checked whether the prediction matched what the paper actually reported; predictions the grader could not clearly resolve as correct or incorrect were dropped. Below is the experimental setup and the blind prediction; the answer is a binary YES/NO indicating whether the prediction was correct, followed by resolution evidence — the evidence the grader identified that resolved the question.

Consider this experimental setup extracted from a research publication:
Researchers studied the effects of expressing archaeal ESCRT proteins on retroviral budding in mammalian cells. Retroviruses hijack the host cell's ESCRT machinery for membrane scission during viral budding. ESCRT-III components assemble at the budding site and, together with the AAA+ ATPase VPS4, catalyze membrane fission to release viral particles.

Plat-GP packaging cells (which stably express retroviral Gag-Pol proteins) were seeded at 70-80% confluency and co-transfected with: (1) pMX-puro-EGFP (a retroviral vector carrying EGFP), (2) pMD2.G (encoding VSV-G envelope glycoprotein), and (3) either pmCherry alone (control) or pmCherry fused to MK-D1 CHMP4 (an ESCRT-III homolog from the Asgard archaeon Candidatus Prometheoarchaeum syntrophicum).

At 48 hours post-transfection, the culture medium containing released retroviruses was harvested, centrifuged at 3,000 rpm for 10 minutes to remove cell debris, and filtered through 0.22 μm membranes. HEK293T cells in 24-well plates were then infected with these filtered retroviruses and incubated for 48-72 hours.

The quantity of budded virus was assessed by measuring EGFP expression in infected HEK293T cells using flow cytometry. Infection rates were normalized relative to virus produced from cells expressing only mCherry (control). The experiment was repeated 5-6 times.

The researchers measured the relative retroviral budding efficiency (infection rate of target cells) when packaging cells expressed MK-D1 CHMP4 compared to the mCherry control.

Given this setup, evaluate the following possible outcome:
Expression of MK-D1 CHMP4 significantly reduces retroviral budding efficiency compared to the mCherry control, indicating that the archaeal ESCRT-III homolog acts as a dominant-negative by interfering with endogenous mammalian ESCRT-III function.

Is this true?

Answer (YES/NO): NO